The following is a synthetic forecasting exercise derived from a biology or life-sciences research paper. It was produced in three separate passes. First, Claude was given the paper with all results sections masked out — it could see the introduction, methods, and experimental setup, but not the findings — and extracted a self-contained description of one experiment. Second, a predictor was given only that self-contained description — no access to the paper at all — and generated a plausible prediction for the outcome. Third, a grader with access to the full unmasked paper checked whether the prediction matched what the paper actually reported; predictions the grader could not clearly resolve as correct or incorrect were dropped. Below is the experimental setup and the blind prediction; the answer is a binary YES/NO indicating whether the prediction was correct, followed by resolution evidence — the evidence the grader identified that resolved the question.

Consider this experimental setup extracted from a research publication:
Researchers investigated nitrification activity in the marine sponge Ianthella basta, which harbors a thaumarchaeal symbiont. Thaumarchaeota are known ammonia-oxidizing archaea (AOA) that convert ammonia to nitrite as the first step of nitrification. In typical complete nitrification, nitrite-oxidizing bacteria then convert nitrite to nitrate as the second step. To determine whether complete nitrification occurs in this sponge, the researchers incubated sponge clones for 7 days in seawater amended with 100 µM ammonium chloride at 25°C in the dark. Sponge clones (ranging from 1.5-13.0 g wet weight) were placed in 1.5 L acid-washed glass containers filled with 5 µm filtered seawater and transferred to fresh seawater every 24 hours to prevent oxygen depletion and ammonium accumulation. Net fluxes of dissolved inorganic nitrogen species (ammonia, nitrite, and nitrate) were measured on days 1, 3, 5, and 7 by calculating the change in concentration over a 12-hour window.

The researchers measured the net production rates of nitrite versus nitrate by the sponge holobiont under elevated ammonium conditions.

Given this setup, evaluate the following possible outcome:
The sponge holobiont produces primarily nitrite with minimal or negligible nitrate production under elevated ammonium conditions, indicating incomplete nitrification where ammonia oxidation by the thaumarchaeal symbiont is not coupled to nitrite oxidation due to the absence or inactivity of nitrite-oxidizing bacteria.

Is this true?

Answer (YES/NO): YES